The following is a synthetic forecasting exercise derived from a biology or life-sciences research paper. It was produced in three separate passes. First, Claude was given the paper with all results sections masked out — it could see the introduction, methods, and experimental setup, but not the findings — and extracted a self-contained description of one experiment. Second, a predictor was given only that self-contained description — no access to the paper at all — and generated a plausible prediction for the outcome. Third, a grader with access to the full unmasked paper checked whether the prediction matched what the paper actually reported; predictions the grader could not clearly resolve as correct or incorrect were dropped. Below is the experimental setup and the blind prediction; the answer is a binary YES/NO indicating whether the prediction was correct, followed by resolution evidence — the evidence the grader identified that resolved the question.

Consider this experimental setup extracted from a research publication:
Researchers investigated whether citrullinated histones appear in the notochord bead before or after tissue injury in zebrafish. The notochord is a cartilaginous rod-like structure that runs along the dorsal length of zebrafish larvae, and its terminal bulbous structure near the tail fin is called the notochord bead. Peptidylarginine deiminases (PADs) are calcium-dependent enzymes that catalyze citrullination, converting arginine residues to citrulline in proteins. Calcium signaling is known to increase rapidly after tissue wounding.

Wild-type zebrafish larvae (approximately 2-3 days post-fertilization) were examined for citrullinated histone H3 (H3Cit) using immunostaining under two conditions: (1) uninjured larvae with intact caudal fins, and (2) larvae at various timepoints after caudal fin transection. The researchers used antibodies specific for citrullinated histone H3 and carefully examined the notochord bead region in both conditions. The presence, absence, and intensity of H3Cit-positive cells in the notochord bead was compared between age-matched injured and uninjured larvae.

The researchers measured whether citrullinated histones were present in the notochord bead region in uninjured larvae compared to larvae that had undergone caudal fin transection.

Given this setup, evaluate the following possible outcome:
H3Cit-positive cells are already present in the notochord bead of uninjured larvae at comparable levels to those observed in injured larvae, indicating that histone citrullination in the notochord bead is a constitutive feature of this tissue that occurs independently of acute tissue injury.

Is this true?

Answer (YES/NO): NO